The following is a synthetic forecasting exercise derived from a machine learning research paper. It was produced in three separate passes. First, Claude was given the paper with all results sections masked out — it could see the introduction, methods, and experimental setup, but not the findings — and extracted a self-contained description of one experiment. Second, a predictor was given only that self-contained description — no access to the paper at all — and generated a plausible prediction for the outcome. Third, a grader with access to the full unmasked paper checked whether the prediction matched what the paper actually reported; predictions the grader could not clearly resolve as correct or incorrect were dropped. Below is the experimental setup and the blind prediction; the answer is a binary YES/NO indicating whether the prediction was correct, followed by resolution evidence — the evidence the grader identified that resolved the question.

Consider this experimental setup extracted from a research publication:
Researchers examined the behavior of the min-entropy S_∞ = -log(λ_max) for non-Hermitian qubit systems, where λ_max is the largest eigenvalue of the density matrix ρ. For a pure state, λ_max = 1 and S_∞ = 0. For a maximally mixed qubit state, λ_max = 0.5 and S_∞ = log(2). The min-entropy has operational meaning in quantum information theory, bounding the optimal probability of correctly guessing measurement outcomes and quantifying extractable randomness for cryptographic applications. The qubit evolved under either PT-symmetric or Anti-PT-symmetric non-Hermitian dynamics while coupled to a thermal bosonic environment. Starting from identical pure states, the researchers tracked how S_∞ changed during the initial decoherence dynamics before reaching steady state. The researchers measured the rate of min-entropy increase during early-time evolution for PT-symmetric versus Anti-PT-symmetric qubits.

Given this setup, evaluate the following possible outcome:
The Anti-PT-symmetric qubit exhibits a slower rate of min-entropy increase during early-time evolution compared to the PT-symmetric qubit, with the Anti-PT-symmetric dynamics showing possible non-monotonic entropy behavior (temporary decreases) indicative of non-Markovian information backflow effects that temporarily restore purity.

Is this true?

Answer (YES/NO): NO